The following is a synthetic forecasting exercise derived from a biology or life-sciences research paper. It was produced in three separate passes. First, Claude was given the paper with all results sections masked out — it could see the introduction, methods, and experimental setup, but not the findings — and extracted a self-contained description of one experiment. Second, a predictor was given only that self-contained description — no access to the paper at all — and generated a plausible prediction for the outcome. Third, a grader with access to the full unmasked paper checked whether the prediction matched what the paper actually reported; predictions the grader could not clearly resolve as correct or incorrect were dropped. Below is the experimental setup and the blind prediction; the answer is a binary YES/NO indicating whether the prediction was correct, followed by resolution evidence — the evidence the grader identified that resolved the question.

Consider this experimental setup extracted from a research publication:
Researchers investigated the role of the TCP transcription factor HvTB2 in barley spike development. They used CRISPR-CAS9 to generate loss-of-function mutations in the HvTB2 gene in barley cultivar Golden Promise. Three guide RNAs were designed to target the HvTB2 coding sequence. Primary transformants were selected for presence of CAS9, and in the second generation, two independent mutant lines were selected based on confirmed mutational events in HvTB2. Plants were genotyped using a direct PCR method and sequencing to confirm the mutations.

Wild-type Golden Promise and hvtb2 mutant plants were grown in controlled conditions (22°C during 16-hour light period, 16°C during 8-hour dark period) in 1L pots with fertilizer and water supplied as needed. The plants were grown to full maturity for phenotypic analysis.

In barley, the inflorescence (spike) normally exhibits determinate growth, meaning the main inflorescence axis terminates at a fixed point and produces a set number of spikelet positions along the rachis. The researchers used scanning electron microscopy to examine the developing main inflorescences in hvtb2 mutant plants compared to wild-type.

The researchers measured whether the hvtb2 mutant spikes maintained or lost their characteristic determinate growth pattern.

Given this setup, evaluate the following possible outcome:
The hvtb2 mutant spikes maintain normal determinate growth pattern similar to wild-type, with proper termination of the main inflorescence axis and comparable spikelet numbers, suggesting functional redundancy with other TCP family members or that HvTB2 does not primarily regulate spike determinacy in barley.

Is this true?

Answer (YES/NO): NO